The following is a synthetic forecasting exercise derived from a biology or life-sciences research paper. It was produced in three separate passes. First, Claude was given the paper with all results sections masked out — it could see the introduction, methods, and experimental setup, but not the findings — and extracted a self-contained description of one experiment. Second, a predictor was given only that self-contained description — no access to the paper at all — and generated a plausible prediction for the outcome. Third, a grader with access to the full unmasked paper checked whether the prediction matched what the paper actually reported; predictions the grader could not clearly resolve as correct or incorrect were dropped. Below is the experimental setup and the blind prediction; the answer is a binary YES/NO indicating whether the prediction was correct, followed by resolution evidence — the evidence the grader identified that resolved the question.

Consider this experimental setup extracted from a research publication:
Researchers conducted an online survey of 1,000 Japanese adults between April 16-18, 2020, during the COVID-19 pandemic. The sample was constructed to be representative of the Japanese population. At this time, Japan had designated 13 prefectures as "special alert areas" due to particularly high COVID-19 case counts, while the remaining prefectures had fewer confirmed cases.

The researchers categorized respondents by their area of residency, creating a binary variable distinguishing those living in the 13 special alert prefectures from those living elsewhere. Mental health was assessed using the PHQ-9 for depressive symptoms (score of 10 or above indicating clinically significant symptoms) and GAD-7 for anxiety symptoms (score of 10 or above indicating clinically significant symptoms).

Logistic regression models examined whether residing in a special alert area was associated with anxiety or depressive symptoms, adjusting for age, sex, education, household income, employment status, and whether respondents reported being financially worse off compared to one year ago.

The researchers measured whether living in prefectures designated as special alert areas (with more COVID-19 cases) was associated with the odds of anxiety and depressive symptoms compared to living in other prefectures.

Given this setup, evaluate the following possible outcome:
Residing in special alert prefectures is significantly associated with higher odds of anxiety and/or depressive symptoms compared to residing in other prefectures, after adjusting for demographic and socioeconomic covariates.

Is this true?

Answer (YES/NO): NO